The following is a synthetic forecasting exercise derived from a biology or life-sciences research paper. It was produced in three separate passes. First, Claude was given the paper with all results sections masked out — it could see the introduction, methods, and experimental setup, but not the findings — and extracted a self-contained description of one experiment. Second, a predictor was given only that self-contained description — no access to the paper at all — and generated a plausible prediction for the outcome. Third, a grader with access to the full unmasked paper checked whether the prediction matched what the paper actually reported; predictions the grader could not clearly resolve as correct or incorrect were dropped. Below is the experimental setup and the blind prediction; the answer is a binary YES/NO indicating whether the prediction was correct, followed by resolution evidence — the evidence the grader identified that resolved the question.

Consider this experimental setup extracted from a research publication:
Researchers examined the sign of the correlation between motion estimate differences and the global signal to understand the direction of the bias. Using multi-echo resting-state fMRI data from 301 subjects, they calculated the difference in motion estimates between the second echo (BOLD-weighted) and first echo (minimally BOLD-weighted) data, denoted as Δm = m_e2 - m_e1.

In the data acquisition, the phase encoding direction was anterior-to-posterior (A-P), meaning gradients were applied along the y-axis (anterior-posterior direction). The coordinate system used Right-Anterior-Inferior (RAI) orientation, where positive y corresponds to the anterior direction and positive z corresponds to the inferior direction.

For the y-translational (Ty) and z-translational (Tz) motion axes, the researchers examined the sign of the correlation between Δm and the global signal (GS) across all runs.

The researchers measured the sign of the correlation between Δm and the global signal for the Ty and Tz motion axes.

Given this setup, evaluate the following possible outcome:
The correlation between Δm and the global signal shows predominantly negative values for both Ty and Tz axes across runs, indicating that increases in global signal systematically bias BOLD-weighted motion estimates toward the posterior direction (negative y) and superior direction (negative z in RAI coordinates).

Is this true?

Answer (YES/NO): NO